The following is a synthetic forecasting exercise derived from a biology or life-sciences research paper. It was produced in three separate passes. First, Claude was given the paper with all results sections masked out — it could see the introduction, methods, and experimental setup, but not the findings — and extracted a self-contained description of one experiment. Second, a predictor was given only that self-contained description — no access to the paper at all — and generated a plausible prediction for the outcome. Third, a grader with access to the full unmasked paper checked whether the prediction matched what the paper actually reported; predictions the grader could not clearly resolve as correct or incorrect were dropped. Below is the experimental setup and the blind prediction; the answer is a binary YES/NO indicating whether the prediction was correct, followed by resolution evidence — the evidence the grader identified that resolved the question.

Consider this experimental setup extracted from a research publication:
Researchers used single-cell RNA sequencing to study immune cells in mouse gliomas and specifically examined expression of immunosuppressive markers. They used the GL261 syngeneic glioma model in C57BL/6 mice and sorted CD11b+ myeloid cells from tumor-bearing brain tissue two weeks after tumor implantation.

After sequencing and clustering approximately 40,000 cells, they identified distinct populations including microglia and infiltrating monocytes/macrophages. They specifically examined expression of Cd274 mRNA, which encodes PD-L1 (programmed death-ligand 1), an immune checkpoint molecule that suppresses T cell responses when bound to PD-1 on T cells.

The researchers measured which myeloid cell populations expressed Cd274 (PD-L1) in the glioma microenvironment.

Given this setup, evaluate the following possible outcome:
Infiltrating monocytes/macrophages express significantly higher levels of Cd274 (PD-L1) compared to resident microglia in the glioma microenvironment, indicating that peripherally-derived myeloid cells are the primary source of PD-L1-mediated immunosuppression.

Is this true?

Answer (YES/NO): YES